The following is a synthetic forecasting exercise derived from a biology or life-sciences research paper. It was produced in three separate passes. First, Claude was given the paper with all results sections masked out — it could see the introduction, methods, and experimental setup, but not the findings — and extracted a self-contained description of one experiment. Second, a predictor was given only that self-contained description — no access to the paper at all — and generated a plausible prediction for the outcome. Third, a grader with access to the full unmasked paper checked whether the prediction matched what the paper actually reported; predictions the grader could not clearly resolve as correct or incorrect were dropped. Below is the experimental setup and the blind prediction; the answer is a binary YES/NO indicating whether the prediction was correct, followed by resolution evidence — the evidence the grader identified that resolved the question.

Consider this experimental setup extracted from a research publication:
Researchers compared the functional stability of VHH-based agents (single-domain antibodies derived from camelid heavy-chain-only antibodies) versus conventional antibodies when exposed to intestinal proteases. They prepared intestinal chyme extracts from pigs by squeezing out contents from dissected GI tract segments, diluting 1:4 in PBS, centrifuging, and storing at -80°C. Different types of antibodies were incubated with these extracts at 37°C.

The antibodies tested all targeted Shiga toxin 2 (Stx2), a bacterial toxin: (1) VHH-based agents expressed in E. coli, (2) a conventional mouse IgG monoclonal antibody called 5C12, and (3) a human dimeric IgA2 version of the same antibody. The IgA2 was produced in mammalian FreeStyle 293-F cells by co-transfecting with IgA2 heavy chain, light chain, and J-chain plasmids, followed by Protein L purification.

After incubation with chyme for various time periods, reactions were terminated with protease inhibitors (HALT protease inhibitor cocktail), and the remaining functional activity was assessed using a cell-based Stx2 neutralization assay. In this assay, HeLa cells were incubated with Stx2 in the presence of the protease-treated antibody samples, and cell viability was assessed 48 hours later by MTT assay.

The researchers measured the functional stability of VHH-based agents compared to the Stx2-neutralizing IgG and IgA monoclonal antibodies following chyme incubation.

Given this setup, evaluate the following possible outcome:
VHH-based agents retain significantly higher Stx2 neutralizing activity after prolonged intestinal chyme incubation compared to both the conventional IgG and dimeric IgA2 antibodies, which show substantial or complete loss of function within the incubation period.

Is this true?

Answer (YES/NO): NO